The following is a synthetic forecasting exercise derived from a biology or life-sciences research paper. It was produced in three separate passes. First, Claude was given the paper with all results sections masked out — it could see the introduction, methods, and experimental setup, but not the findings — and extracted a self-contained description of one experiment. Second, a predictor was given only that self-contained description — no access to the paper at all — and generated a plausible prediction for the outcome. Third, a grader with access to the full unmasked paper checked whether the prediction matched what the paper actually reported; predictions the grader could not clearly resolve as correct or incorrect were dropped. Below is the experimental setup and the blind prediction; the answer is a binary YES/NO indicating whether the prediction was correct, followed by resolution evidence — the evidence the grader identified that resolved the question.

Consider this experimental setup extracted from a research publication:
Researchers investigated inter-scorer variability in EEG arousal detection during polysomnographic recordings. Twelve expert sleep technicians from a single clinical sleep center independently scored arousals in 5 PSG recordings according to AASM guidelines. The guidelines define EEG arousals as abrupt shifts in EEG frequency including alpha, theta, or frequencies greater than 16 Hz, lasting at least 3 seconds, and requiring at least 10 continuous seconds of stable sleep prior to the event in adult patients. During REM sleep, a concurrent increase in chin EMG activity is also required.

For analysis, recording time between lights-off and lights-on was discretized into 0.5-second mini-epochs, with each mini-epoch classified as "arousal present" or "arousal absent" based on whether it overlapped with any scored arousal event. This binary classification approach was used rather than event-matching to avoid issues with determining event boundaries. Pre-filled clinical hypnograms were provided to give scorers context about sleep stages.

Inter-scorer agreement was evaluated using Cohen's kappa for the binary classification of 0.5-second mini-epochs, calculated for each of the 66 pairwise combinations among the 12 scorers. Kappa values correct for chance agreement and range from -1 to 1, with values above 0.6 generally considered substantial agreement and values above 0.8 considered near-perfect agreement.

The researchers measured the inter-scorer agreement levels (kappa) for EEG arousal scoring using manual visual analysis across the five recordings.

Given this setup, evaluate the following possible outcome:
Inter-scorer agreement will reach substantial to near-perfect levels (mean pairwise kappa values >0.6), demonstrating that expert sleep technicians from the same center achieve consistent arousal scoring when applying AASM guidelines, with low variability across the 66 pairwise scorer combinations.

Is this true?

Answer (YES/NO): NO